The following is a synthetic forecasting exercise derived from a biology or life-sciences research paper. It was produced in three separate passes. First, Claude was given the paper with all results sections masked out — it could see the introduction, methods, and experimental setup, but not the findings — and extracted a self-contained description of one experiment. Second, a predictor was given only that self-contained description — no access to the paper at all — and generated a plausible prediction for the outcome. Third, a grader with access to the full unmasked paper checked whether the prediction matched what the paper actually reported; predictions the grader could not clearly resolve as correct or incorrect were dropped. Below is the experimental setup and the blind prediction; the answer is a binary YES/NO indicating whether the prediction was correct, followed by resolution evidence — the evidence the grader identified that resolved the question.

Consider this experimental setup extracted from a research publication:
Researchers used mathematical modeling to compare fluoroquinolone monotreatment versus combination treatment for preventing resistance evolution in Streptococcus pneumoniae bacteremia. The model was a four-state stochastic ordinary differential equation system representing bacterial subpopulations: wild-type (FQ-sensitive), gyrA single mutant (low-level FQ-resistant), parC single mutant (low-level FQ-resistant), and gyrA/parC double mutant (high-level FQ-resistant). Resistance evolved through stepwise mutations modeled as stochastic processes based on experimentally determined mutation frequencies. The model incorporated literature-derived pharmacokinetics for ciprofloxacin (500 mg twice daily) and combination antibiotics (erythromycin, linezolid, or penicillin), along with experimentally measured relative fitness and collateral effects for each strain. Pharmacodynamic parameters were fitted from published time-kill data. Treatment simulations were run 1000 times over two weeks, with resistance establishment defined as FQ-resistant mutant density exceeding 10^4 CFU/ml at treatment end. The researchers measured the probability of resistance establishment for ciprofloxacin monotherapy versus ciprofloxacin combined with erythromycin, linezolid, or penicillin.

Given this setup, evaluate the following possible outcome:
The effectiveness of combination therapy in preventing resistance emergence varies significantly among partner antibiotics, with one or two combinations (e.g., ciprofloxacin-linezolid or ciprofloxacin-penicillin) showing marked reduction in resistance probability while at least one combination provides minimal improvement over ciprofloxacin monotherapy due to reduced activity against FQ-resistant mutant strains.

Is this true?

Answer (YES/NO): NO